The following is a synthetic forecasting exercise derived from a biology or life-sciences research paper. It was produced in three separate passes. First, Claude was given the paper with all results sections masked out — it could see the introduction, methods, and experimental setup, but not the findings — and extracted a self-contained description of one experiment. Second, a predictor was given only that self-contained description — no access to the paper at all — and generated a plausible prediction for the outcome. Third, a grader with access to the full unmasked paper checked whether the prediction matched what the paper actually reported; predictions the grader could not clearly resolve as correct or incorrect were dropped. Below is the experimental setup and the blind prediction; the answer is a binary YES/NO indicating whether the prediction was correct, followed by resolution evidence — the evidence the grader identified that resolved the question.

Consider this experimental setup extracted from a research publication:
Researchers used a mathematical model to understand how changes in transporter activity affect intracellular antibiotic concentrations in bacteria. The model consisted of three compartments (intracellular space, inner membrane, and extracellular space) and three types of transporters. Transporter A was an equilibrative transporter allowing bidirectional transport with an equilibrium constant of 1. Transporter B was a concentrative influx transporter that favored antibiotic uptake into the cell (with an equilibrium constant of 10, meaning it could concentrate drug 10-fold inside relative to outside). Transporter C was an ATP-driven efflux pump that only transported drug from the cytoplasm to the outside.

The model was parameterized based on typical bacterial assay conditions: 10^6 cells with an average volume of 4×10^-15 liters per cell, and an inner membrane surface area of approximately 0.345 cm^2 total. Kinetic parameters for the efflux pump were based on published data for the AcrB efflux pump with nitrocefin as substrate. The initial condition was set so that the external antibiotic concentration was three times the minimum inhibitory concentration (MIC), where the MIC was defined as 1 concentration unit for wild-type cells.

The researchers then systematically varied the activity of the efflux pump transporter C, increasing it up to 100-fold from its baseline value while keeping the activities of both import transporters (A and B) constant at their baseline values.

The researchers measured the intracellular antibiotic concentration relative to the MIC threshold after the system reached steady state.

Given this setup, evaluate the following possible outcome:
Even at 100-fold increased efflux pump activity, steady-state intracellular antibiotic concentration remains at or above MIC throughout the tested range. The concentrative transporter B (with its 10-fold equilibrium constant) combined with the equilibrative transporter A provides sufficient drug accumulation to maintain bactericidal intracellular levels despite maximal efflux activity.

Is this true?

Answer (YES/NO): NO